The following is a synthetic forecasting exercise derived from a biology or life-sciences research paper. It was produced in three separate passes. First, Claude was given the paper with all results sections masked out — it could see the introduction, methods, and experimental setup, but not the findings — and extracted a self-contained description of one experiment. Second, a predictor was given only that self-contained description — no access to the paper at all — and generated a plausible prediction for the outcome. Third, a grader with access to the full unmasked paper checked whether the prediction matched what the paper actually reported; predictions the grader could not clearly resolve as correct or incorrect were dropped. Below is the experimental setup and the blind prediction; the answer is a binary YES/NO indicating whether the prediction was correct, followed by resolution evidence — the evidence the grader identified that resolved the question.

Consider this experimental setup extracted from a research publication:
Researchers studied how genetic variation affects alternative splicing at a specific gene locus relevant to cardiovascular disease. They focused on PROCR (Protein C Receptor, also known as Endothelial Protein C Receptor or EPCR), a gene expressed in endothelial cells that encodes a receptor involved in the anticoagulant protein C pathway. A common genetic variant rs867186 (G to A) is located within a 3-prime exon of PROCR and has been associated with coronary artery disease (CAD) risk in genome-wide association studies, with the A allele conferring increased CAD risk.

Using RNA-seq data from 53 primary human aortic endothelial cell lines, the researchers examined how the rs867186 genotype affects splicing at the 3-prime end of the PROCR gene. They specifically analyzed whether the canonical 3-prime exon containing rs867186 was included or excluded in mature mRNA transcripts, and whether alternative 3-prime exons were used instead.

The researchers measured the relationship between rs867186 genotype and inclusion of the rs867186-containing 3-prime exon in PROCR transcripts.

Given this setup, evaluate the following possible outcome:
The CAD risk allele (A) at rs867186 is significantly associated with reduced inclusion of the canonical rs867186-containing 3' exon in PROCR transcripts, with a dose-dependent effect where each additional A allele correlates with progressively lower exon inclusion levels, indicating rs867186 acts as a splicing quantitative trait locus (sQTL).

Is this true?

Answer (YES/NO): NO